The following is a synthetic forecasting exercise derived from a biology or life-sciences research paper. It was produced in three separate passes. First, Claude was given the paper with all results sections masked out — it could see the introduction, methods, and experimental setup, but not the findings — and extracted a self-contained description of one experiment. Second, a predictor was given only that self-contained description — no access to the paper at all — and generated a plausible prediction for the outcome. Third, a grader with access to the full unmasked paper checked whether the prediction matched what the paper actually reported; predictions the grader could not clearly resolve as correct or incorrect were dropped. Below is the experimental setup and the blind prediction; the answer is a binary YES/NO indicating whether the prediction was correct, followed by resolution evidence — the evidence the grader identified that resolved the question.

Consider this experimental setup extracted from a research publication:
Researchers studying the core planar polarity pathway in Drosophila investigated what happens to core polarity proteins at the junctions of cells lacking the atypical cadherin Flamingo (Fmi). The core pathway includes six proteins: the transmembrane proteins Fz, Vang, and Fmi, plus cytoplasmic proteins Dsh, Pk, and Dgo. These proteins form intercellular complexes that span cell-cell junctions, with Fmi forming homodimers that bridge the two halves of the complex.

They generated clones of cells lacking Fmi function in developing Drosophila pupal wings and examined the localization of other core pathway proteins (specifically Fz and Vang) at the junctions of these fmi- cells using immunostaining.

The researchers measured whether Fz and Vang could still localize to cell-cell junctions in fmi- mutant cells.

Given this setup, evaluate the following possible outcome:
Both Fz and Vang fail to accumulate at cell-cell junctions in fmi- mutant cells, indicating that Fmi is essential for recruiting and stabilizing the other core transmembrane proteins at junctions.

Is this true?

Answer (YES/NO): YES